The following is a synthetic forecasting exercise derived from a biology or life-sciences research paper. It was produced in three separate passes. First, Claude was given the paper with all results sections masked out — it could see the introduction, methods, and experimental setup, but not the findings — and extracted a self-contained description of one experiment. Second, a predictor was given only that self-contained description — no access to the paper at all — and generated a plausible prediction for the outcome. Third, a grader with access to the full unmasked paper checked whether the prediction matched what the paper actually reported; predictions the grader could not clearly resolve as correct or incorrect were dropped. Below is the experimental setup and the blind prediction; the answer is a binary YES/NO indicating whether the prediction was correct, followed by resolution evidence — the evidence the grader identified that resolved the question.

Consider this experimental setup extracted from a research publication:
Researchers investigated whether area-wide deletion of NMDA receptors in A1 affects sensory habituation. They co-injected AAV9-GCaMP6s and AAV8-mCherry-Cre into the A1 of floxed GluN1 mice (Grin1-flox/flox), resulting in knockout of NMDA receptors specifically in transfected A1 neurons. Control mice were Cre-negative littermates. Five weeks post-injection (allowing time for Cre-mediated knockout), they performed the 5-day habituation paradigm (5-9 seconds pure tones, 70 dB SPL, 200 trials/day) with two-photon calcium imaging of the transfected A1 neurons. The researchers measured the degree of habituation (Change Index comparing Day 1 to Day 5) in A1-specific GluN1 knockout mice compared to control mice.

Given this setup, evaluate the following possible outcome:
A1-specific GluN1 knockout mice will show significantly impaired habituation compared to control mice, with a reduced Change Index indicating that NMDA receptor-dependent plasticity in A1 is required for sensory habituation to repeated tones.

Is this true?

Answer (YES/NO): YES